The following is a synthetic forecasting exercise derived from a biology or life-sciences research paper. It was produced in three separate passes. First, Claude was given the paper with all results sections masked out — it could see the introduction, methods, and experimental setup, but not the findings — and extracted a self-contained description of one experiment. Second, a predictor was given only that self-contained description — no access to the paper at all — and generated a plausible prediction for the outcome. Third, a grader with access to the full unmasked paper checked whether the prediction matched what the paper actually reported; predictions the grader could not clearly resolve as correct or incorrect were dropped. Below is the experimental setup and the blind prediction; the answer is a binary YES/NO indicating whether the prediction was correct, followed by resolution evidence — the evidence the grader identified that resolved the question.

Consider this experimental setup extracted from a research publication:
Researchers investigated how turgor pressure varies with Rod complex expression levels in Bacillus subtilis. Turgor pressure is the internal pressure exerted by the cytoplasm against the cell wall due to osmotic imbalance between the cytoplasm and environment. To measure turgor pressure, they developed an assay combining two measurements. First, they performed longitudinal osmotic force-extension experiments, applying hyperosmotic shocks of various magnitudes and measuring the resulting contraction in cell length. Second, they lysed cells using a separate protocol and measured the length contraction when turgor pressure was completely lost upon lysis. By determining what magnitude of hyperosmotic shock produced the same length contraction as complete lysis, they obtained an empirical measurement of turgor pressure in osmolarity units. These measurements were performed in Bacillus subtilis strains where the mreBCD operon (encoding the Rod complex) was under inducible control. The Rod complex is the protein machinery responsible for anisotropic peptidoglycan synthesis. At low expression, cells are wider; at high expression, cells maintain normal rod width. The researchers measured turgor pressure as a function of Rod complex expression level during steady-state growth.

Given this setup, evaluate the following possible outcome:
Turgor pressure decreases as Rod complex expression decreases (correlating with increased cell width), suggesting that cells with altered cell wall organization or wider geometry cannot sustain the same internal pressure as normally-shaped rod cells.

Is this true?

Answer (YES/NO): NO